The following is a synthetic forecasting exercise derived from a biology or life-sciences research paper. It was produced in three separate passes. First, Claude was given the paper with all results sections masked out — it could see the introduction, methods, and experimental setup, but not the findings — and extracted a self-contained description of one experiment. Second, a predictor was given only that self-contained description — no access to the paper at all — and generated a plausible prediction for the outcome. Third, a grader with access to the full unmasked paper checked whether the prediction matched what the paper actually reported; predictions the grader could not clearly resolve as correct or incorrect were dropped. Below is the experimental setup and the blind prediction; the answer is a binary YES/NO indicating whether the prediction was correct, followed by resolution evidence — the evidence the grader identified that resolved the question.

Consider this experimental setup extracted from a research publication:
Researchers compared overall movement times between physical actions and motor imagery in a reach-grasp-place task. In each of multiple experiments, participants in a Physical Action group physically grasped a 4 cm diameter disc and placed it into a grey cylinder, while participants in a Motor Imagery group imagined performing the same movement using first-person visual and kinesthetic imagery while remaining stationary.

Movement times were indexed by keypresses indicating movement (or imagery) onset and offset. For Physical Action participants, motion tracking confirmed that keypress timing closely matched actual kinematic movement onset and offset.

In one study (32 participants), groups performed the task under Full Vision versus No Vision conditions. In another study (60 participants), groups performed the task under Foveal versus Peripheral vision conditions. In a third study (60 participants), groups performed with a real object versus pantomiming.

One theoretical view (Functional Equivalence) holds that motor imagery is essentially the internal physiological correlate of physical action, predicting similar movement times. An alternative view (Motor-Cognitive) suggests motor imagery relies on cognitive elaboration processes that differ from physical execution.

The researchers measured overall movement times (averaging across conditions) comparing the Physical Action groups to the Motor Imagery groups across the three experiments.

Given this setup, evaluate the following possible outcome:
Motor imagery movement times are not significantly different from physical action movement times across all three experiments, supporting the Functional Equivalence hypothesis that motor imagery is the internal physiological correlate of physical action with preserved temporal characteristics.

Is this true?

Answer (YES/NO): NO